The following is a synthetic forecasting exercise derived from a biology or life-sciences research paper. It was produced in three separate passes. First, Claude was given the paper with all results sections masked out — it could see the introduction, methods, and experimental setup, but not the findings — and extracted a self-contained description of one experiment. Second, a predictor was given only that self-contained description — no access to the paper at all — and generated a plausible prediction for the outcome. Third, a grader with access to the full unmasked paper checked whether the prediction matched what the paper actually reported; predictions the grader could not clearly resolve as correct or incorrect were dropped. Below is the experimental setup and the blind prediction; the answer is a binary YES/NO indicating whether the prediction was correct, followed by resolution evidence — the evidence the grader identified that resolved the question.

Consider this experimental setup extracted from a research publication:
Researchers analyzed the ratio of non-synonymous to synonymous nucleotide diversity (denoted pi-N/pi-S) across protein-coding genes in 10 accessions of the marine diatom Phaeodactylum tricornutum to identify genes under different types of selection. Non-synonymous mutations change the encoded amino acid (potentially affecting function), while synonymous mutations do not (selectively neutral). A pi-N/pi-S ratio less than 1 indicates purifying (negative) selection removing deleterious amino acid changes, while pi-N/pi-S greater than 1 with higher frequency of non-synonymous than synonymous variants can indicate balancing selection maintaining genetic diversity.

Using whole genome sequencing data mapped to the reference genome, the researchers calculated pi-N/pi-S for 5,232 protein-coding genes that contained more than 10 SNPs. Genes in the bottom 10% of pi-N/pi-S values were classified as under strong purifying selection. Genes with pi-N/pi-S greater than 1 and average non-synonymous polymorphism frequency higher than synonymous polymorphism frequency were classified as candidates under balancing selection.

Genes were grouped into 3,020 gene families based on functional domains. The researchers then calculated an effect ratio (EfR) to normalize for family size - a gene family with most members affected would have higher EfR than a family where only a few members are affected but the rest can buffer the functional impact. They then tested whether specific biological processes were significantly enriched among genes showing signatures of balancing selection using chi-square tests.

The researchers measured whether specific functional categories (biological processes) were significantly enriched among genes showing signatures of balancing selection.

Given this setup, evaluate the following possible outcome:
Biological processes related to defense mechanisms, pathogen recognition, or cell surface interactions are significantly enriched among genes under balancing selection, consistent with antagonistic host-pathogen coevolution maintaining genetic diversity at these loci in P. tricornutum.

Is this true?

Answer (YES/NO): NO